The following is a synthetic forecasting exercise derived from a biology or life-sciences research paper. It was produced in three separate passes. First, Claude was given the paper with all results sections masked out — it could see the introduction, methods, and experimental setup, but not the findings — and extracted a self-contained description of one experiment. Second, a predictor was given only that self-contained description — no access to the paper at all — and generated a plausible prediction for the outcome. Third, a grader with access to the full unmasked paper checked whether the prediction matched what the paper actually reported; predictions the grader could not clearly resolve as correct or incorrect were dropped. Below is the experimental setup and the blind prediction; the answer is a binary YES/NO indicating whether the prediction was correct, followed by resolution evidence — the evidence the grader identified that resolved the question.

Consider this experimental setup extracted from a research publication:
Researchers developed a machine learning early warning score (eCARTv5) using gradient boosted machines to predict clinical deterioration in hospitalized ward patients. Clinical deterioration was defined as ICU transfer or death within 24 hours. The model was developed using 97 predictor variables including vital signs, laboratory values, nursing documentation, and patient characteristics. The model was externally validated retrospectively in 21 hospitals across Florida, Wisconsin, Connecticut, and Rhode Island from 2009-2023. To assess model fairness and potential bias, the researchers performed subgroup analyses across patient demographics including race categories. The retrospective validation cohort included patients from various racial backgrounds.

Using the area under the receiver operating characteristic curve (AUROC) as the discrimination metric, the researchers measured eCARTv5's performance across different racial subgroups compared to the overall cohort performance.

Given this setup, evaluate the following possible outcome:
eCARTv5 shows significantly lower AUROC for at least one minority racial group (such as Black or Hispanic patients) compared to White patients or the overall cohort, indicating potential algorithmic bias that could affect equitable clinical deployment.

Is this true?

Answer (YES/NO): NO